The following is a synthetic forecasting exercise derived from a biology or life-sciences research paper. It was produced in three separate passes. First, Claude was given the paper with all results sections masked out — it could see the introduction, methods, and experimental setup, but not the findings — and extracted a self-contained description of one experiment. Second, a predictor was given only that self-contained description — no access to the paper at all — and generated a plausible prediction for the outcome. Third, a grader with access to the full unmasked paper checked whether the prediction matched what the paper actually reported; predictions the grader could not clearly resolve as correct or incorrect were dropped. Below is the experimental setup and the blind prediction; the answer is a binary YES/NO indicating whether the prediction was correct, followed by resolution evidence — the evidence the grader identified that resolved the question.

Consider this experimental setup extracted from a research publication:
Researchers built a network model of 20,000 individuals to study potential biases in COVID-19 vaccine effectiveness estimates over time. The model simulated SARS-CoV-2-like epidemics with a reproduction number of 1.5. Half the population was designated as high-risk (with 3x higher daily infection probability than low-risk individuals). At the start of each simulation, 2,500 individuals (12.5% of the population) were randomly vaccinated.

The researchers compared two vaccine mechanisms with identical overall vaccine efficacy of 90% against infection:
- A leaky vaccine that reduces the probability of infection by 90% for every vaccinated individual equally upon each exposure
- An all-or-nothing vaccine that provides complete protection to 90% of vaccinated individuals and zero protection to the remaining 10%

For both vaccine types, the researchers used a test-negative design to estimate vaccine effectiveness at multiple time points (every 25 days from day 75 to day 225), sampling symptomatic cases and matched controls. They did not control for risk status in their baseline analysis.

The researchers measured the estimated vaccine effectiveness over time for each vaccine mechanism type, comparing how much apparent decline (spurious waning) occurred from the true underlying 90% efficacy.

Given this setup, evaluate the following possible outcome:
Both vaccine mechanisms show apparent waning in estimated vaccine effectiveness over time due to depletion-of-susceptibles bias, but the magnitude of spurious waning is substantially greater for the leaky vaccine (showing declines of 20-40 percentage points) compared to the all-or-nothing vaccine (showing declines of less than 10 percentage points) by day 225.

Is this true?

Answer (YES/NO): NO